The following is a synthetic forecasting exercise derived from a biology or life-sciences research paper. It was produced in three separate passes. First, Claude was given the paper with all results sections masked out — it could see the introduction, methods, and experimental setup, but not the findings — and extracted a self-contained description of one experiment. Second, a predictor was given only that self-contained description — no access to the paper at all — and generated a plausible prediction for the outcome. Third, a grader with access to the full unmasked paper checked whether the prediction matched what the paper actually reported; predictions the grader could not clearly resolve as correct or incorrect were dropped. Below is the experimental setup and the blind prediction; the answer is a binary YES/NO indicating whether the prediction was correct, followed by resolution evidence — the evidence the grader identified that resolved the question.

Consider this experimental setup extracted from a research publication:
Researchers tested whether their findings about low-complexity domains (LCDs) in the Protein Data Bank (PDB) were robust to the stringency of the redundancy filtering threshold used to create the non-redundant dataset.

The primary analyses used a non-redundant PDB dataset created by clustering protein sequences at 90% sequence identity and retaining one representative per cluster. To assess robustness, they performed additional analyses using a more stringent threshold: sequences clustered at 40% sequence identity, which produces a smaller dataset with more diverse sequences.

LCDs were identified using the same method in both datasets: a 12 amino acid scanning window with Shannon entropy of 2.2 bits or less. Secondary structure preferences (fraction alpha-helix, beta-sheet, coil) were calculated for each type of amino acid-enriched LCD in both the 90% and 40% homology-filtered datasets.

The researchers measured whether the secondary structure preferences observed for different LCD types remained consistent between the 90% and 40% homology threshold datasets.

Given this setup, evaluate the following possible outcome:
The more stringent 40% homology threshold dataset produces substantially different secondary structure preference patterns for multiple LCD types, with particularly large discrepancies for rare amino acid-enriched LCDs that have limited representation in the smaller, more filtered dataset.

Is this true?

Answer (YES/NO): NO